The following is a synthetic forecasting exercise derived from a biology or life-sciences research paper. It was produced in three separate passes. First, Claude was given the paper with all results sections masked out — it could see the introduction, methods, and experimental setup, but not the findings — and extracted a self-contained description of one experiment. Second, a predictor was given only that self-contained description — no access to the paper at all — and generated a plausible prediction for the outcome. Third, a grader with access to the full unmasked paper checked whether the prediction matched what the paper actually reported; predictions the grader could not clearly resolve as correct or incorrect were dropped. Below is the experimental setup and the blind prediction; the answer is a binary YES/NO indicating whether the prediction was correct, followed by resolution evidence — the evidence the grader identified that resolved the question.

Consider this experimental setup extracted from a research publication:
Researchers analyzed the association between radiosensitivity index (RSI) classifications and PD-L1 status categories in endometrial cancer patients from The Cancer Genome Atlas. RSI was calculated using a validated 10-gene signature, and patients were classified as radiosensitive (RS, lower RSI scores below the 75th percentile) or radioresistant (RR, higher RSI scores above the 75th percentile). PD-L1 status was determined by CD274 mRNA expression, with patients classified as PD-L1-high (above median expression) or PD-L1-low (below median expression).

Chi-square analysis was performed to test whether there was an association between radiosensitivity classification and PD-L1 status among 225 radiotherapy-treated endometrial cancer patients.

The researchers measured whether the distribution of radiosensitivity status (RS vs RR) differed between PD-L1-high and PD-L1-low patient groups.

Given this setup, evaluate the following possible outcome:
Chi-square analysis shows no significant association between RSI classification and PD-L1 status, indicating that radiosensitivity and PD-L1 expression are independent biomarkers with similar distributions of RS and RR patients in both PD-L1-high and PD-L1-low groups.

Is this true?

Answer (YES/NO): NO